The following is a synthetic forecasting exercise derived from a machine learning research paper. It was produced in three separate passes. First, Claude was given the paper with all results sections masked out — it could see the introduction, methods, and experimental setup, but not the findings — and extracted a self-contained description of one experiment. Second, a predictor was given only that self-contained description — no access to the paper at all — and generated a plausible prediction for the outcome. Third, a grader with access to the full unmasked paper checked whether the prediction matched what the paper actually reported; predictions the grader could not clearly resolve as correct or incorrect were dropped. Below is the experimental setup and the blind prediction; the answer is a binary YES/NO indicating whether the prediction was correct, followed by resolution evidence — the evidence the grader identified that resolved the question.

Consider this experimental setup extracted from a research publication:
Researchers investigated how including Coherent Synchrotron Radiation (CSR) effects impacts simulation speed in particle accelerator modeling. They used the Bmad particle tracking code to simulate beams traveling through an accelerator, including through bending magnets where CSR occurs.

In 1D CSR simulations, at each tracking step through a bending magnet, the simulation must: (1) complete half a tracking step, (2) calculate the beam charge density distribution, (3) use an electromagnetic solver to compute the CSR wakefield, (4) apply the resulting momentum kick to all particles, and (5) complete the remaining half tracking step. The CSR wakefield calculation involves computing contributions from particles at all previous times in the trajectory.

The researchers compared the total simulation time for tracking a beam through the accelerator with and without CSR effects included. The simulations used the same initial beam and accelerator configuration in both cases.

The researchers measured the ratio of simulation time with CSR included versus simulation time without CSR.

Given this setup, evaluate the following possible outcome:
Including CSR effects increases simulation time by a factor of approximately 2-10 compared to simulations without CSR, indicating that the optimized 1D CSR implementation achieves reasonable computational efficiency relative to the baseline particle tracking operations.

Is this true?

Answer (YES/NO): YES